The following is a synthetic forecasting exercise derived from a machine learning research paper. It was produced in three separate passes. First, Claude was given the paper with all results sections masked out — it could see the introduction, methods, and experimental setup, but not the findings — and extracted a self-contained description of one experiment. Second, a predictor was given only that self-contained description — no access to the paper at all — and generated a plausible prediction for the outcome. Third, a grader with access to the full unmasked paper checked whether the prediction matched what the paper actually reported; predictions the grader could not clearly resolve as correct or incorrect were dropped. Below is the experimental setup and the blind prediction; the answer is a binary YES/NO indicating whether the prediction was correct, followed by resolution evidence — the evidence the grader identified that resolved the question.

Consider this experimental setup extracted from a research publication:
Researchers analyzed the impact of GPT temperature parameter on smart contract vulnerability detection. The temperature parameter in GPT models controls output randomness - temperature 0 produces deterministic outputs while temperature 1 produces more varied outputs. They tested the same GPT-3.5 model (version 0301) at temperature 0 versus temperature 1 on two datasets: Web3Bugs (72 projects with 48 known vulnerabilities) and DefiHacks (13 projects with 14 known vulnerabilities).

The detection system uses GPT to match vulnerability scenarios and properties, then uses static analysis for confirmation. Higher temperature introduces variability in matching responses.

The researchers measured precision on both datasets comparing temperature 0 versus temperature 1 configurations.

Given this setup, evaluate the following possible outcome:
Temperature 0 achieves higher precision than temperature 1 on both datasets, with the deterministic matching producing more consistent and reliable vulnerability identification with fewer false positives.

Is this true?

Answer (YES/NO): YES